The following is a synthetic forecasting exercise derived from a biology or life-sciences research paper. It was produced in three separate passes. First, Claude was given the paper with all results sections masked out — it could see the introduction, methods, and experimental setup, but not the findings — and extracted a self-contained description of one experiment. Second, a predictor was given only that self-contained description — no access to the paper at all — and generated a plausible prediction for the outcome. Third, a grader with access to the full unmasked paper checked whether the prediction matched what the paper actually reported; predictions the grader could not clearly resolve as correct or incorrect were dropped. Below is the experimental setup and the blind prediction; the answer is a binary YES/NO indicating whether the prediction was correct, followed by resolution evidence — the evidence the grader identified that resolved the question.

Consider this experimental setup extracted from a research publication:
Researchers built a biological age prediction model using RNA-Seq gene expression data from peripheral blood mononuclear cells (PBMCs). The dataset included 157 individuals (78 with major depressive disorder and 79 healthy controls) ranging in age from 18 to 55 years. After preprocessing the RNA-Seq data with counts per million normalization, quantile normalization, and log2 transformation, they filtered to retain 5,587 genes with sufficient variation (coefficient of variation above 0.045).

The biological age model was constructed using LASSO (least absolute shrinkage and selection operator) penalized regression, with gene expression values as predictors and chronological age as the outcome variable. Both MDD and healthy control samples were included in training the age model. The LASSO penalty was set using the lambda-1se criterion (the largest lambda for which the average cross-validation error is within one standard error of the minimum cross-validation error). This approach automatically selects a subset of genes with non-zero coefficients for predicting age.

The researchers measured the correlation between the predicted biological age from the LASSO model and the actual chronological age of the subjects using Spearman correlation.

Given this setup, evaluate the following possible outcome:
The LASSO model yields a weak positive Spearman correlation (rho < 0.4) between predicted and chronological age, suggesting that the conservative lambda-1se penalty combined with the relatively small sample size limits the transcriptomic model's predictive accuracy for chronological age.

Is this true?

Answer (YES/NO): NO